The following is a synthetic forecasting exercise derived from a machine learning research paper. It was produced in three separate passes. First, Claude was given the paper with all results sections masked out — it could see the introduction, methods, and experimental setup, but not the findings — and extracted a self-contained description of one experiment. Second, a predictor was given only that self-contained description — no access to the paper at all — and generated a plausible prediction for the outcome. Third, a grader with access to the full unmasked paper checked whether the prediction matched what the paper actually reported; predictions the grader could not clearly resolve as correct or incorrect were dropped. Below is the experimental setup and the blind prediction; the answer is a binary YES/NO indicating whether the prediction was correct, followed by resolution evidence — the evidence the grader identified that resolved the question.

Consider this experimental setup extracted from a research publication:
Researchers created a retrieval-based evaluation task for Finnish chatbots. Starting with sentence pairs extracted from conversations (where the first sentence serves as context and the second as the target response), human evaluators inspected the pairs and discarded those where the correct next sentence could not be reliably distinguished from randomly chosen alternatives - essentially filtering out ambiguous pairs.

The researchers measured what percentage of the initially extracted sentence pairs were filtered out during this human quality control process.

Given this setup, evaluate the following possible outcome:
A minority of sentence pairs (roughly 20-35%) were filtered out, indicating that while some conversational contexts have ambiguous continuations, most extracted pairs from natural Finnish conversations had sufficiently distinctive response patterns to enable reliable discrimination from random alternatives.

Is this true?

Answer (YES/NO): YES